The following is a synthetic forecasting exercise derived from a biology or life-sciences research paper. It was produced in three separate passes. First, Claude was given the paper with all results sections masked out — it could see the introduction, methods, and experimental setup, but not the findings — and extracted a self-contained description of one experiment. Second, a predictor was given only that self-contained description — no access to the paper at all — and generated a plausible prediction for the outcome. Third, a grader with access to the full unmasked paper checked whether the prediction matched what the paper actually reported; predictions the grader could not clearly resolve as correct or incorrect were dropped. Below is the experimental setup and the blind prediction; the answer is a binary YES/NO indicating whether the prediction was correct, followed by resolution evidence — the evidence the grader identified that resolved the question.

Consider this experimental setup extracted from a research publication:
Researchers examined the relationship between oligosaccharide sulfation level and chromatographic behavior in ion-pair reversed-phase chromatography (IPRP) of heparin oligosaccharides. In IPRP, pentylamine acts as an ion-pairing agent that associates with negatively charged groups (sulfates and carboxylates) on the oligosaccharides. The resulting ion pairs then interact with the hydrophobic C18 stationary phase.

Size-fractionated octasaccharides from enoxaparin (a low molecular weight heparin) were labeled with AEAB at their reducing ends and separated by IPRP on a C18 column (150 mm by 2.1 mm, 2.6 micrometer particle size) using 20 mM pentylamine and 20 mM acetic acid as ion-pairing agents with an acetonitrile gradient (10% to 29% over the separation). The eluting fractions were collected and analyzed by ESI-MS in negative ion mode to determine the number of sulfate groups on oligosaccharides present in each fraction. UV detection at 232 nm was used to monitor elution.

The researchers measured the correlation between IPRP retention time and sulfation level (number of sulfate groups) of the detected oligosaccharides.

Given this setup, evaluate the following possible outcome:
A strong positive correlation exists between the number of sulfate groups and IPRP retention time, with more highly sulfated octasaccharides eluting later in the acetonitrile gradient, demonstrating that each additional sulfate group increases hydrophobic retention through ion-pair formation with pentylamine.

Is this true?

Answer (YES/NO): NO